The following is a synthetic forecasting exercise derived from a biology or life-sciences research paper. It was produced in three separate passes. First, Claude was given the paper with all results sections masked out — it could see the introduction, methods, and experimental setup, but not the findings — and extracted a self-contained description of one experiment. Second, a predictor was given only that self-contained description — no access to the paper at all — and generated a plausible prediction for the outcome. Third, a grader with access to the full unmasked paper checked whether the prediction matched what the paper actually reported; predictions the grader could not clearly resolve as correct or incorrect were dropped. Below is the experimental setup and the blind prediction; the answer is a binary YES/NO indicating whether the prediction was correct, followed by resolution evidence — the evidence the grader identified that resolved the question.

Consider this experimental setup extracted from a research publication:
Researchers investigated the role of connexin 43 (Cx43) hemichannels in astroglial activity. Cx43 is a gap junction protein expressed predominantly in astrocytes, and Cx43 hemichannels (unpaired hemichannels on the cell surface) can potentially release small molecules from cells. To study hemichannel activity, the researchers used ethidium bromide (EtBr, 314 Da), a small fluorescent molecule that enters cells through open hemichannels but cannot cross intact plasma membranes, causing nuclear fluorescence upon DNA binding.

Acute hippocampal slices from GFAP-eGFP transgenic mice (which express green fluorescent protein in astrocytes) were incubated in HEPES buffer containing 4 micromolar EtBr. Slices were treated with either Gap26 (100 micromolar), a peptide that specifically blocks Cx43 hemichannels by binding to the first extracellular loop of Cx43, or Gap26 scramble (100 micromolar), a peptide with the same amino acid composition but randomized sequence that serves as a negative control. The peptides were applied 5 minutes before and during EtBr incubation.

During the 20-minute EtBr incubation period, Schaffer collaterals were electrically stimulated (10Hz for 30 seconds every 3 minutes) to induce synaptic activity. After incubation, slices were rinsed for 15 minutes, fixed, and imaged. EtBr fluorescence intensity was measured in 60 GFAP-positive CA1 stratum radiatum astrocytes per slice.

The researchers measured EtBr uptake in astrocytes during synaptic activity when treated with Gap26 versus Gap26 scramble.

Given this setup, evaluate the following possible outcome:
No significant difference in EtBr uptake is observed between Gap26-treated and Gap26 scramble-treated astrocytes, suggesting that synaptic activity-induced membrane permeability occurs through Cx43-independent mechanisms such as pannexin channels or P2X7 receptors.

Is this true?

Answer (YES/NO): NO